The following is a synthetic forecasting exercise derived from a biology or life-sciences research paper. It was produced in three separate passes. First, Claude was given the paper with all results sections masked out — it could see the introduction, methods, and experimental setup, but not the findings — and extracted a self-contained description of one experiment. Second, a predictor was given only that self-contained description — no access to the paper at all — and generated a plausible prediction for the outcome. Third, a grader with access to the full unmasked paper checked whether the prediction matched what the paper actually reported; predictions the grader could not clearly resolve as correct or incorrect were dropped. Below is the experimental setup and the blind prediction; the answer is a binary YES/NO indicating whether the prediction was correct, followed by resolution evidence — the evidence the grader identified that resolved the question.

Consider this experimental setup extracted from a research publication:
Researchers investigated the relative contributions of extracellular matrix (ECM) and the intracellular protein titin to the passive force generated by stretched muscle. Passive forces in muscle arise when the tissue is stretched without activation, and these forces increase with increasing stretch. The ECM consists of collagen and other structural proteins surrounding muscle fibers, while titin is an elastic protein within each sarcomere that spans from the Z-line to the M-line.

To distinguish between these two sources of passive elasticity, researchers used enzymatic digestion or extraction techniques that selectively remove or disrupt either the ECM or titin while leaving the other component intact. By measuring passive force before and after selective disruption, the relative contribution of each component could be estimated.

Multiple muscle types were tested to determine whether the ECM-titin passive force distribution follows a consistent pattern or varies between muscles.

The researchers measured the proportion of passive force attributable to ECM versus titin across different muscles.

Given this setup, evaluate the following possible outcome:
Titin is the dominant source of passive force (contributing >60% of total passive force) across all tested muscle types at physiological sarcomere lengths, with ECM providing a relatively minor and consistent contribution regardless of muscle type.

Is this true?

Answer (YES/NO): NO